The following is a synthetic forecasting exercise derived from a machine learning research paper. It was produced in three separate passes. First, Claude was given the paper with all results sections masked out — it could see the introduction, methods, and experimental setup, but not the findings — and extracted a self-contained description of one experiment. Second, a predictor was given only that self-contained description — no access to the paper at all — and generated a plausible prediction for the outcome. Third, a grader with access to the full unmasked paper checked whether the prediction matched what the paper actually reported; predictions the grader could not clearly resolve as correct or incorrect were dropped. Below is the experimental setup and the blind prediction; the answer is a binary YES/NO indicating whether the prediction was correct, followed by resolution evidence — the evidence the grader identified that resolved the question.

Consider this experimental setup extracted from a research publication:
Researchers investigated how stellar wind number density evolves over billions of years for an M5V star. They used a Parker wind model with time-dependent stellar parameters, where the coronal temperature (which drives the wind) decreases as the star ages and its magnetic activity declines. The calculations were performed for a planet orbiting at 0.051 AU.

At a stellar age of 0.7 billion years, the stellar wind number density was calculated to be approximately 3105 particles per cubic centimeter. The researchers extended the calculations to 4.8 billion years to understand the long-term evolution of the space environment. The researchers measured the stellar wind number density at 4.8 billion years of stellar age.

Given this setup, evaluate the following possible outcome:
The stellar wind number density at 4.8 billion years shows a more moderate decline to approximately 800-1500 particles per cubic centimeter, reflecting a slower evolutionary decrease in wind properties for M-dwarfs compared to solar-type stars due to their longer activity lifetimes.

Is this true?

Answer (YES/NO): NO